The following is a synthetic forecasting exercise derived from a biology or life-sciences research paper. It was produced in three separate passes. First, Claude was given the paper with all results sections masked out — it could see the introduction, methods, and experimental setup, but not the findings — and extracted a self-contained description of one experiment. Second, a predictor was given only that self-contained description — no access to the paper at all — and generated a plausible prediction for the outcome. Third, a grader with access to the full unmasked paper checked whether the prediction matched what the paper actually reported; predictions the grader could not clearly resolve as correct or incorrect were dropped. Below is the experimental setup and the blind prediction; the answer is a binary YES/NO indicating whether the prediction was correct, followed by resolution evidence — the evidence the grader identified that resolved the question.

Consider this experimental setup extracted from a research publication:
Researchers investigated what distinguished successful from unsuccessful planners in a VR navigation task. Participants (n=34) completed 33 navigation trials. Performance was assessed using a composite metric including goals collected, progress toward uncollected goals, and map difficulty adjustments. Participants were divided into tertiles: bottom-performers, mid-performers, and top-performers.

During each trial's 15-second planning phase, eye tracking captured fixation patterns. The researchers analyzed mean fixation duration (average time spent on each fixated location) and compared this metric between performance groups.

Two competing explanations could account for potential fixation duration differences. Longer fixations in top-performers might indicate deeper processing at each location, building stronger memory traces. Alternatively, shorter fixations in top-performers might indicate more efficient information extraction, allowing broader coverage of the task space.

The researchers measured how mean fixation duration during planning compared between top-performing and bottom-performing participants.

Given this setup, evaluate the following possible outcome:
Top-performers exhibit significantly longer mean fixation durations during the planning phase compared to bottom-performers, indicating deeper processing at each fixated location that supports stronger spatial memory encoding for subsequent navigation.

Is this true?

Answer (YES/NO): NO